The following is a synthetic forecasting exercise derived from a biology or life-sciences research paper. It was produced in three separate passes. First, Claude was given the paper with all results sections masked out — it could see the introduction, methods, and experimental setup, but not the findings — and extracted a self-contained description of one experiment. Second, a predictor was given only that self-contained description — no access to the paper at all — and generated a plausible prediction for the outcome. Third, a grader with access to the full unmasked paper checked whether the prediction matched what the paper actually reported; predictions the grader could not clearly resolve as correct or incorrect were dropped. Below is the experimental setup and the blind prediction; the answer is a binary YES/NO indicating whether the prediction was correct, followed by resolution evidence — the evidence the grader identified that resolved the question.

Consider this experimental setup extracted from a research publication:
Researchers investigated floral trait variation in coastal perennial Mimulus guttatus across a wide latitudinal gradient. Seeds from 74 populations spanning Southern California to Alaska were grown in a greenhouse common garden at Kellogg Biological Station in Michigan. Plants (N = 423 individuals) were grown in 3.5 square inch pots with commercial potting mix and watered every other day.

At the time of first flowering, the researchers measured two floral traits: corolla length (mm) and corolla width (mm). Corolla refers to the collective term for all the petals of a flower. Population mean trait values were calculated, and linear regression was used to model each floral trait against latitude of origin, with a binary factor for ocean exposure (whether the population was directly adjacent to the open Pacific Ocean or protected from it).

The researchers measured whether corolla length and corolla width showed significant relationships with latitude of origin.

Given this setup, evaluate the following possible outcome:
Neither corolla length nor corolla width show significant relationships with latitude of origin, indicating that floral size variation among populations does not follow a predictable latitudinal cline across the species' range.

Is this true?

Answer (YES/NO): NO